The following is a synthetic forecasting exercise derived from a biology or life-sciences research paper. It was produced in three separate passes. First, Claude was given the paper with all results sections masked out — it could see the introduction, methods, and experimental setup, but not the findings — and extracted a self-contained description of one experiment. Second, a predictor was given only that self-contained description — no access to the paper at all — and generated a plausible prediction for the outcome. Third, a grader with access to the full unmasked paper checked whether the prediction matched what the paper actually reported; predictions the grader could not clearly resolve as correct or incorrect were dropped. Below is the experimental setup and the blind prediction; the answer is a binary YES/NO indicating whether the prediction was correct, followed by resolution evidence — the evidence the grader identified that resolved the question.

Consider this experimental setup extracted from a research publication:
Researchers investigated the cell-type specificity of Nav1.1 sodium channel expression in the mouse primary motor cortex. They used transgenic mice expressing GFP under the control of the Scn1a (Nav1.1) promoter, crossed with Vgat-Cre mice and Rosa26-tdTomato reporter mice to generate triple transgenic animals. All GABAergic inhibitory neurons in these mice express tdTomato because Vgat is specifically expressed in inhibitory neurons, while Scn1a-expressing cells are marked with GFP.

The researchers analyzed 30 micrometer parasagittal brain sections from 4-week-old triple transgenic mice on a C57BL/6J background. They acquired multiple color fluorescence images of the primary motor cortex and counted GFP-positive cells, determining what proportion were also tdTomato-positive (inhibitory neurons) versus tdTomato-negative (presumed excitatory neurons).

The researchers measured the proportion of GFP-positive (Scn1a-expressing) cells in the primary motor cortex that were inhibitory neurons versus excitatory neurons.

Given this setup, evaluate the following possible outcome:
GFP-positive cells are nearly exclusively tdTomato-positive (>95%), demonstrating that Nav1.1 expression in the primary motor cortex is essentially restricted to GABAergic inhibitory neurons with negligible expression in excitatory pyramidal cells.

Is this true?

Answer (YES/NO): NO